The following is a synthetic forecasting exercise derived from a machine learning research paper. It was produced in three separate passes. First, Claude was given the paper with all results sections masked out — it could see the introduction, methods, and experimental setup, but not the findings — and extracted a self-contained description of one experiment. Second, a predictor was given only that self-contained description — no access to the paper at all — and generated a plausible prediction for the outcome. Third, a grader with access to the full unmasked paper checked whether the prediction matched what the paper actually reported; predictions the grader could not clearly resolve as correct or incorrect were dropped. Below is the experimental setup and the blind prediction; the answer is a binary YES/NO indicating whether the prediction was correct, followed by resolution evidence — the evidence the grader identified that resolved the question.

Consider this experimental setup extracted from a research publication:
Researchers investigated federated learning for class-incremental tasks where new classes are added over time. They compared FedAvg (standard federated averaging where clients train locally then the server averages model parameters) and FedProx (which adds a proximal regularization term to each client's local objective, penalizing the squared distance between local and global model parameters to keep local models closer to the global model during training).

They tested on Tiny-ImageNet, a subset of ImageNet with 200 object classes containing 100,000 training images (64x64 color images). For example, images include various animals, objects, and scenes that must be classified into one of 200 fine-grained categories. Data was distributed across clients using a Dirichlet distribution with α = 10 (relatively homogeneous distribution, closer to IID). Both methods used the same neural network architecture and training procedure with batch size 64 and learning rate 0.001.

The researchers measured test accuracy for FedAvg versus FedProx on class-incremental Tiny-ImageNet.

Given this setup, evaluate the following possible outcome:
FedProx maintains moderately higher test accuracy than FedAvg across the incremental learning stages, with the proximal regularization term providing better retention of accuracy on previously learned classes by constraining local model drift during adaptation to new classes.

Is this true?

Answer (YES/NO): NO